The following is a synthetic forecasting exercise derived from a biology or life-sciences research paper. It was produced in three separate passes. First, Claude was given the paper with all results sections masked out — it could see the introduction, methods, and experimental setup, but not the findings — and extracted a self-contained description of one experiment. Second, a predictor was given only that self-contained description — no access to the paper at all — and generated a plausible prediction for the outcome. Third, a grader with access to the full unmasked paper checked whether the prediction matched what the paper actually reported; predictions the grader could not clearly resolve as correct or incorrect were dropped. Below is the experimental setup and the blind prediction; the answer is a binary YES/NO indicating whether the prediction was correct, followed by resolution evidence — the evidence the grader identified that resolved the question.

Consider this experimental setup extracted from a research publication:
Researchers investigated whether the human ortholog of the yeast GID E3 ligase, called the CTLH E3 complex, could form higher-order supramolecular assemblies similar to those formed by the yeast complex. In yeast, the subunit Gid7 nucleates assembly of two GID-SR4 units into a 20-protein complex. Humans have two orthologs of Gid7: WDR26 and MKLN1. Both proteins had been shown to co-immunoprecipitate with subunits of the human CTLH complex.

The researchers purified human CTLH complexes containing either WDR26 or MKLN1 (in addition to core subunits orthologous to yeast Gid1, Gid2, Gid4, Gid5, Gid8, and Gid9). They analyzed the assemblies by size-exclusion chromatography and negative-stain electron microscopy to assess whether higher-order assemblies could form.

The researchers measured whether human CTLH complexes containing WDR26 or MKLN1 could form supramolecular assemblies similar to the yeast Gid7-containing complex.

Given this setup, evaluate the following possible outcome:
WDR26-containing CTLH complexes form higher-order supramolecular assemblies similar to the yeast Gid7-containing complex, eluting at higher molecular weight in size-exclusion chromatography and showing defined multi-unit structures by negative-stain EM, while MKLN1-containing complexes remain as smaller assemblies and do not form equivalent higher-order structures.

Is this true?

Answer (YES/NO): NO